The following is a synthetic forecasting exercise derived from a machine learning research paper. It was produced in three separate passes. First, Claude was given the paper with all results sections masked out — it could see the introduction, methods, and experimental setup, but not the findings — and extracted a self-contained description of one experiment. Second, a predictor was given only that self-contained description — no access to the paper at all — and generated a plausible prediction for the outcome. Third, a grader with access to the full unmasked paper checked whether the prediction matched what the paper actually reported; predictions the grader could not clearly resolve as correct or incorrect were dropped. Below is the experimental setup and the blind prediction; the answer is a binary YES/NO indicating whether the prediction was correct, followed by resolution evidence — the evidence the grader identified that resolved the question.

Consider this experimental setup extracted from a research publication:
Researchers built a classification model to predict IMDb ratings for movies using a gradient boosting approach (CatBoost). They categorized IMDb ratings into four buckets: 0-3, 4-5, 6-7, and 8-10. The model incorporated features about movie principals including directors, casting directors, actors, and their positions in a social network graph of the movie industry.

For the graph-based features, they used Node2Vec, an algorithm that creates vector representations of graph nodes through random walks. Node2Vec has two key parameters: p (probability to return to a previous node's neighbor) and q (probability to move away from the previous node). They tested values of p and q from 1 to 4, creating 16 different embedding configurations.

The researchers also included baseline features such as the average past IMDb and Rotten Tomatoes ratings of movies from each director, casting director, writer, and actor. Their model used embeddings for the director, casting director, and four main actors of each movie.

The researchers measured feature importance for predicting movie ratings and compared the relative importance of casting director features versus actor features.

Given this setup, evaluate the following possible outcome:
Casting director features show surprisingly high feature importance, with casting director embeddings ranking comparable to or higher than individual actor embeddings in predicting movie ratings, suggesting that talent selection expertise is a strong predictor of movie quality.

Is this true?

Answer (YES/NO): YES